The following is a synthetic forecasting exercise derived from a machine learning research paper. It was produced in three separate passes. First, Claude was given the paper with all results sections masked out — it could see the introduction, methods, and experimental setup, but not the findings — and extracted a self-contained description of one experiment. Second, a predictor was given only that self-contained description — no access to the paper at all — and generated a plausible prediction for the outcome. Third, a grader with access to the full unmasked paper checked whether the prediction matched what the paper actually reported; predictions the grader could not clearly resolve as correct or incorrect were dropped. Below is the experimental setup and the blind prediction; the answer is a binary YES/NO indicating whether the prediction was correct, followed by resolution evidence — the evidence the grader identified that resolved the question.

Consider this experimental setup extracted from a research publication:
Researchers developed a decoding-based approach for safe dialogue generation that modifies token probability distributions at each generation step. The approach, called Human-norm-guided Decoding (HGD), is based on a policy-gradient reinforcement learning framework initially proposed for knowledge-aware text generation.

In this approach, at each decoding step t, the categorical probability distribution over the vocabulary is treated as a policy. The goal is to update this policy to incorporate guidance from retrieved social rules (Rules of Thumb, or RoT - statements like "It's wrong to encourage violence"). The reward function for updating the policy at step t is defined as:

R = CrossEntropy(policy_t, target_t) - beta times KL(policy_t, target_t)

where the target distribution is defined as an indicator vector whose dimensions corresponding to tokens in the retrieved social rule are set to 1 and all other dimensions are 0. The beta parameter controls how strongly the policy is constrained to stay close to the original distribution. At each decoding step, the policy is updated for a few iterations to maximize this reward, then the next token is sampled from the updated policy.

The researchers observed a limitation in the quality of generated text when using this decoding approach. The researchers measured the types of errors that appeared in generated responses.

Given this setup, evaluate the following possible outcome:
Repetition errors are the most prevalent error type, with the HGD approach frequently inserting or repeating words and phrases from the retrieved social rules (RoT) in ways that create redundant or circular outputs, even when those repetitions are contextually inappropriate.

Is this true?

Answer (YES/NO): NO